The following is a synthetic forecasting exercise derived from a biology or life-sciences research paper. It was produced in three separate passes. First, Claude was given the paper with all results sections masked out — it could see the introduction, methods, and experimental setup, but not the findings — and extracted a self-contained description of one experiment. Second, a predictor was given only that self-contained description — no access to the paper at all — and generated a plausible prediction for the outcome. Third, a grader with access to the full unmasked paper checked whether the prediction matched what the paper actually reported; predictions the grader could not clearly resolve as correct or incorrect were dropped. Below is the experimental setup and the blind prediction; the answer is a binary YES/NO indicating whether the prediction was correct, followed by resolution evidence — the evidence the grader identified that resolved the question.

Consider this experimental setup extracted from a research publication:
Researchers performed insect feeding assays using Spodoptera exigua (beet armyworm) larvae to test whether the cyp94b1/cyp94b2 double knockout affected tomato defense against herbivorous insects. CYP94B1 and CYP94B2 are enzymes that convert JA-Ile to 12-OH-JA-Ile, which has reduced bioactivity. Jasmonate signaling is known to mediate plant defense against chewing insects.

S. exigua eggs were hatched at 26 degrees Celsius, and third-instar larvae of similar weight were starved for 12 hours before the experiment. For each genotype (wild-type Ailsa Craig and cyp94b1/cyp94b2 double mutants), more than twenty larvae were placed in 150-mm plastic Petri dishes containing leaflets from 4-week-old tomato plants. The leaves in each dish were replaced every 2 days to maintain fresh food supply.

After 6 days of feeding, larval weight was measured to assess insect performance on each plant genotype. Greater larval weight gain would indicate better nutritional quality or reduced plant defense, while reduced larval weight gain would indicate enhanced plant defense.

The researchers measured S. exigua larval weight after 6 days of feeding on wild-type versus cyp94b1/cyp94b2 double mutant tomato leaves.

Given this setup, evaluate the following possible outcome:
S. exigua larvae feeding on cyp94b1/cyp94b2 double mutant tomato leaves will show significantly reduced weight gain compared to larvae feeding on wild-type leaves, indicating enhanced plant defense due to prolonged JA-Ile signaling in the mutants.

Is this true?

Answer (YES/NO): YES